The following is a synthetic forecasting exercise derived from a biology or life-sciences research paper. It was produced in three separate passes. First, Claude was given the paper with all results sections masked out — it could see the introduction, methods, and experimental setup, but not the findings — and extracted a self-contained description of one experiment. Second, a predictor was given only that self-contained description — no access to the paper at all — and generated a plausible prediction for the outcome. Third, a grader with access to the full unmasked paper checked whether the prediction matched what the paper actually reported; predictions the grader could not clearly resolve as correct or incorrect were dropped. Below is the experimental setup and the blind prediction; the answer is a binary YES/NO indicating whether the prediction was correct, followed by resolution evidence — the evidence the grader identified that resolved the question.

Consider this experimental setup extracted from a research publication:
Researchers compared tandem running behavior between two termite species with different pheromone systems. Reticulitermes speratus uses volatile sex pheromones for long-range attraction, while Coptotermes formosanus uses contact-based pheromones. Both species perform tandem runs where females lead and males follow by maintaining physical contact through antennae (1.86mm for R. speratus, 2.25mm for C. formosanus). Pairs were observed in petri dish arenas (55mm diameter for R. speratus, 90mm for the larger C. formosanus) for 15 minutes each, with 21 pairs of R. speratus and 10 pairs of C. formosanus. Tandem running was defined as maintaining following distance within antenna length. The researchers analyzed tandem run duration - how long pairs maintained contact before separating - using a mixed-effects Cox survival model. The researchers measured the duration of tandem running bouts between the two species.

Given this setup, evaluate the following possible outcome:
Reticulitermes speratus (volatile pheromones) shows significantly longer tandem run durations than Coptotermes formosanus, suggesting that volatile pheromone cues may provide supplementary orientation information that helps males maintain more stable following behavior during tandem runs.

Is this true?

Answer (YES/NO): NO